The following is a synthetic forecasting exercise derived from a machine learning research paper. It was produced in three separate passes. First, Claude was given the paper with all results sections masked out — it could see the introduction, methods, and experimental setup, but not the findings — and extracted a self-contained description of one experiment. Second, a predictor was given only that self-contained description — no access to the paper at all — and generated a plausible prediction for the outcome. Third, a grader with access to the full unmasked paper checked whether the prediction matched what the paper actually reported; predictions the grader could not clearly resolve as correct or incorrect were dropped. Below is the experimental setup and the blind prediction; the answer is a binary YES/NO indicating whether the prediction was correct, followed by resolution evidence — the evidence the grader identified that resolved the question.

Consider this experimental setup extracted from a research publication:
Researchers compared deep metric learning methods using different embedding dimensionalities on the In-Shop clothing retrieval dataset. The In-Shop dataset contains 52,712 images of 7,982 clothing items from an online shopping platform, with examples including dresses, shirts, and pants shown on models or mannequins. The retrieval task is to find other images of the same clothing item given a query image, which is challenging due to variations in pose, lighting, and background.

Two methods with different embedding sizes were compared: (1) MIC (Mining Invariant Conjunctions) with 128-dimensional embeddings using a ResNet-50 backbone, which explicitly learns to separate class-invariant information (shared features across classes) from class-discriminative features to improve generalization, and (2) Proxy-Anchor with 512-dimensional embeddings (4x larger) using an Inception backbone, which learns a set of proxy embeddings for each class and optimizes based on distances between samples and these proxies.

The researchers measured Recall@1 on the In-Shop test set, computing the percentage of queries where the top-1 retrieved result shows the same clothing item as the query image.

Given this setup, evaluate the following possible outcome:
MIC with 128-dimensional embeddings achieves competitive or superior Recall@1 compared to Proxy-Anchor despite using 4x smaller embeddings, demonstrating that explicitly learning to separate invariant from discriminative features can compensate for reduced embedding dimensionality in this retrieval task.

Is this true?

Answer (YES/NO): NO